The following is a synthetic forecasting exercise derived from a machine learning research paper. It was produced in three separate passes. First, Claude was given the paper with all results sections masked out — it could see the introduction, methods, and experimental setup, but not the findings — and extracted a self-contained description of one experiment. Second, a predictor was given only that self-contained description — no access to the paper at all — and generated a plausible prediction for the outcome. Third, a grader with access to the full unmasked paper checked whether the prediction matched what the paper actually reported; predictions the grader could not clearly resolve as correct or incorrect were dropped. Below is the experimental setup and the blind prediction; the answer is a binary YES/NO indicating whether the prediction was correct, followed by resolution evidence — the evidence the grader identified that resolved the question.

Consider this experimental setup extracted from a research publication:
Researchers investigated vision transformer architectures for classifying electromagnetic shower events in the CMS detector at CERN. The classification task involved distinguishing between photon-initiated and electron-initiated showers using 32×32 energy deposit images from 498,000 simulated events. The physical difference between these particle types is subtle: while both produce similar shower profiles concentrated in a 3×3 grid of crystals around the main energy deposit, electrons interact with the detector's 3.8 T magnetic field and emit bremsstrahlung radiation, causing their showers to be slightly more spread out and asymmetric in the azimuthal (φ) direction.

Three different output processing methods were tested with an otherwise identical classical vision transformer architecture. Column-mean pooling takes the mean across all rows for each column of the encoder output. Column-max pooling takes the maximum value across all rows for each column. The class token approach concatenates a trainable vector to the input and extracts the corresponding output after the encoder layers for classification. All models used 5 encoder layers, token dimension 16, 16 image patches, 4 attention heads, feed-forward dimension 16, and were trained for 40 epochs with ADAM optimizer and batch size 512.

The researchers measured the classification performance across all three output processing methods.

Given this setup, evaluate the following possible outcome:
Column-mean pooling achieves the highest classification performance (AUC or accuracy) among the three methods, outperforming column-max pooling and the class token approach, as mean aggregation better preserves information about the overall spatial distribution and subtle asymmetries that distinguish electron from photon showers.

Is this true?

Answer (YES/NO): NO